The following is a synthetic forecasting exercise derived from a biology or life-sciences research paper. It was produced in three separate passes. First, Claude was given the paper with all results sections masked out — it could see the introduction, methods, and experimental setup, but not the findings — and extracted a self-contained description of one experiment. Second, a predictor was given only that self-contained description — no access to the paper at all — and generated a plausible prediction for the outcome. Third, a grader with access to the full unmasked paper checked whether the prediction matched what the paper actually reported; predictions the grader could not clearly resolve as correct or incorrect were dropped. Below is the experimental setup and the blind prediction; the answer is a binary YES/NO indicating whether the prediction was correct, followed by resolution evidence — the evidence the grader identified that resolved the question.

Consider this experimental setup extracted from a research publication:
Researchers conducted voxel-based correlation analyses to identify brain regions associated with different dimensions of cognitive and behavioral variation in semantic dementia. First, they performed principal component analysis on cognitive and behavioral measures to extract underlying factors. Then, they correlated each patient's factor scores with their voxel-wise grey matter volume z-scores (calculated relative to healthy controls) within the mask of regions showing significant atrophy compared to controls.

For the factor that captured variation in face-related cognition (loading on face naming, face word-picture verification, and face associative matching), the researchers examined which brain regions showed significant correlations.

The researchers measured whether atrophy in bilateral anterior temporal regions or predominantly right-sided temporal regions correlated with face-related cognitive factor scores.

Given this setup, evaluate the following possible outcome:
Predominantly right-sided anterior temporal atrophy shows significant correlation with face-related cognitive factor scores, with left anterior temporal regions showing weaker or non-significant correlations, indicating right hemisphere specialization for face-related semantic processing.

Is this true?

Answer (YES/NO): YES